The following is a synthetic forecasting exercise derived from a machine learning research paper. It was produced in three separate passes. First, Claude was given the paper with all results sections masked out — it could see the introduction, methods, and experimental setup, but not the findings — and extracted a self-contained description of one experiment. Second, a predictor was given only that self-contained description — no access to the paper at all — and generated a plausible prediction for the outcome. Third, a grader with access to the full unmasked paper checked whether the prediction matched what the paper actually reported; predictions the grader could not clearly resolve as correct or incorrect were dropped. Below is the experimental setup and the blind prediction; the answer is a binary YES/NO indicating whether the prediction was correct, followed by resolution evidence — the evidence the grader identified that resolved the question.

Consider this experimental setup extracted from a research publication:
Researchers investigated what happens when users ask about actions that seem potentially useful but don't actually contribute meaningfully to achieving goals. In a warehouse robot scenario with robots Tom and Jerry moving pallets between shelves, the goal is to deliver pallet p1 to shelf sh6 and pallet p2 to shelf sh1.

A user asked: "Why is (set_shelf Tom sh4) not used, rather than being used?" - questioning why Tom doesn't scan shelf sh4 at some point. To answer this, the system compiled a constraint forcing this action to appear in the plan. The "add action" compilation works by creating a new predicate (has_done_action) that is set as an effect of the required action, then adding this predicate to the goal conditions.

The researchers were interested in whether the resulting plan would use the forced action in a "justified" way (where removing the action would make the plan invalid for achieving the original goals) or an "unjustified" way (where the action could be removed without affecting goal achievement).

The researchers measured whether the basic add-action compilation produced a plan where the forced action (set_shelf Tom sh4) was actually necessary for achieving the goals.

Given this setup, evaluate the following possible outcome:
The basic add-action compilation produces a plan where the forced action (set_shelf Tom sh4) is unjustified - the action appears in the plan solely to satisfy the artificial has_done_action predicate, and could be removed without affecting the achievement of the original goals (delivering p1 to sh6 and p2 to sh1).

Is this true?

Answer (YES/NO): YES